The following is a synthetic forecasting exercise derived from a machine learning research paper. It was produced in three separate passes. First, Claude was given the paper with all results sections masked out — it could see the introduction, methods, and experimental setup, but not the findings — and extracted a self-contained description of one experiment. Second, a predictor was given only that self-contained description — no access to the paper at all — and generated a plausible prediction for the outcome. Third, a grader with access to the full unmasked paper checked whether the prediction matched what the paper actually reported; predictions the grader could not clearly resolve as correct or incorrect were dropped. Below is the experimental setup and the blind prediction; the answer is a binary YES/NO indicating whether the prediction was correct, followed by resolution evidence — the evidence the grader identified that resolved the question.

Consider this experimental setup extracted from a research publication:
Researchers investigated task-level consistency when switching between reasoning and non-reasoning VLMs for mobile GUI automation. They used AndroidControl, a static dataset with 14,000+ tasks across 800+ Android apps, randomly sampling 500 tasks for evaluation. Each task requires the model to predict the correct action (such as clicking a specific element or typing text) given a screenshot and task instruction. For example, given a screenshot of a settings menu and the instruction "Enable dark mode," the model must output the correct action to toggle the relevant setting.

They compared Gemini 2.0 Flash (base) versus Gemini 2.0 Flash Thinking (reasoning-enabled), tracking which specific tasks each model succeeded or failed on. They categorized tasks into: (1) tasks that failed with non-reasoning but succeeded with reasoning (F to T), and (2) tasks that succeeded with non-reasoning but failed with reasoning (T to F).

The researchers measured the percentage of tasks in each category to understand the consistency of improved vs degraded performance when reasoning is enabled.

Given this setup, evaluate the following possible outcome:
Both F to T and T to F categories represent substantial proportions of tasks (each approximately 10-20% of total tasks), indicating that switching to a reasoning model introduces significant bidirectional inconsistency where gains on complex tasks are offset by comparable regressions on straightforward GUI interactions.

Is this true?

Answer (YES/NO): NO